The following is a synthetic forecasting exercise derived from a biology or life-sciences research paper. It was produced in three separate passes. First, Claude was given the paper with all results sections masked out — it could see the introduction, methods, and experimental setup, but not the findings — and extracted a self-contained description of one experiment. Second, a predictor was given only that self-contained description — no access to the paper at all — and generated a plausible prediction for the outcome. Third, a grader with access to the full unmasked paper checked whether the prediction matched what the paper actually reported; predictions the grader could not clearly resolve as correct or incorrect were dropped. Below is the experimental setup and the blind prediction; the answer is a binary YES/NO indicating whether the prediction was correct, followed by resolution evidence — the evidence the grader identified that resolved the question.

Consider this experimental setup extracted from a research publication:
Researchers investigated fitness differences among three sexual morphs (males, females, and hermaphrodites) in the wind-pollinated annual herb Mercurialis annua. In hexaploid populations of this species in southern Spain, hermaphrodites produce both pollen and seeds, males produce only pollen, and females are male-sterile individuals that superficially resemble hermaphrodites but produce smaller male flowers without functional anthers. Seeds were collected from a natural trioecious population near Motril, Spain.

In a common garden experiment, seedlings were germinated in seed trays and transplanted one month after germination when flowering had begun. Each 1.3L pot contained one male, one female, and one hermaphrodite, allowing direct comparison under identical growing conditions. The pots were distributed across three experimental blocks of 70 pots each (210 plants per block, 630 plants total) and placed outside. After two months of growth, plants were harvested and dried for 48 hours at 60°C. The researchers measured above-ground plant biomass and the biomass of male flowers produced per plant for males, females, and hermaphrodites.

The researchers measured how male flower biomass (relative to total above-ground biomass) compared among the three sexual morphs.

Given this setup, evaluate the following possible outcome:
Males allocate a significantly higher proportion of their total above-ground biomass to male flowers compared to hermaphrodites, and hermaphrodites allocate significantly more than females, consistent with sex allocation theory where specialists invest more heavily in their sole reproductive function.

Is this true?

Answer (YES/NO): NO